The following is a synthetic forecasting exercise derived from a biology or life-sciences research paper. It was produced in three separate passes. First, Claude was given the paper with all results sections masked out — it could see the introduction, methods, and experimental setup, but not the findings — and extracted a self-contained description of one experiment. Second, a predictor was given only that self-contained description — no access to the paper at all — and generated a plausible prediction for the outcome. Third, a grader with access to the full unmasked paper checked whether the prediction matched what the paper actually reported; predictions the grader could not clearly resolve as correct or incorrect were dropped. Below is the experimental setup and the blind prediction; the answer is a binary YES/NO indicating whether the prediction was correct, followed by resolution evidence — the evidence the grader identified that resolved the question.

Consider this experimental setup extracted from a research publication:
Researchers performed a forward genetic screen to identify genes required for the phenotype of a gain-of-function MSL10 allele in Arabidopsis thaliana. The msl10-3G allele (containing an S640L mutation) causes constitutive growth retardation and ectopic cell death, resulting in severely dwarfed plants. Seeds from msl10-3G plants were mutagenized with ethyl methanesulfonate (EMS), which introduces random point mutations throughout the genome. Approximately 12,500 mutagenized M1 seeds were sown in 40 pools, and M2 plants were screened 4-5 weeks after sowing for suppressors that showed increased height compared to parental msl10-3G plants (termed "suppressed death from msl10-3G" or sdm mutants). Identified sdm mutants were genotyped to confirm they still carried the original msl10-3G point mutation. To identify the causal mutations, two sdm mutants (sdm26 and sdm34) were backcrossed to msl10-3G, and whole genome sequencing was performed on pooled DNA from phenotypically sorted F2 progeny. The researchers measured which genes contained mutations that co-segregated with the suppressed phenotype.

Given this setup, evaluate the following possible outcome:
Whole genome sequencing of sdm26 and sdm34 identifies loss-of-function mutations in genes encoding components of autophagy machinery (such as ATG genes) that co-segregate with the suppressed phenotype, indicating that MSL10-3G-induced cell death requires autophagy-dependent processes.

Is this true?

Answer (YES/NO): NO